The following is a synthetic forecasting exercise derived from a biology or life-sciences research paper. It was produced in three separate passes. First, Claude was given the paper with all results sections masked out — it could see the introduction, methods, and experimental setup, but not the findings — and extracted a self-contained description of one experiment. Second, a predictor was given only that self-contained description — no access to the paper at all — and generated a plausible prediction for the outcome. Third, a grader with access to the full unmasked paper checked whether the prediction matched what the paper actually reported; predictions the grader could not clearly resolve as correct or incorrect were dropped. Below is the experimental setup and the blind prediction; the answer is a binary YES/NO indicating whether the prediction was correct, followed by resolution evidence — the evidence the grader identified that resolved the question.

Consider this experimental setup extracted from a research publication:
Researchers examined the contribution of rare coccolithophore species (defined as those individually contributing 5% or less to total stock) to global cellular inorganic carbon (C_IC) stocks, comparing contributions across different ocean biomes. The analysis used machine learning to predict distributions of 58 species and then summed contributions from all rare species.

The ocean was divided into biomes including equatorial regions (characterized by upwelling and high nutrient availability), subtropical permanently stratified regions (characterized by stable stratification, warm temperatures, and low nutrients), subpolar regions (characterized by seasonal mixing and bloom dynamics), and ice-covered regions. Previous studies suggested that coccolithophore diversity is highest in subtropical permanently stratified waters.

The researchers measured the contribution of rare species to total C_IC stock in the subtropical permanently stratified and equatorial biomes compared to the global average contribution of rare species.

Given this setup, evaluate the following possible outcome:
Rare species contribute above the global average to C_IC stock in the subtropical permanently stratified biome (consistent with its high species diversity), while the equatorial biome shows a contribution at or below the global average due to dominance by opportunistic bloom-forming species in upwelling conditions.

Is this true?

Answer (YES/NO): NO